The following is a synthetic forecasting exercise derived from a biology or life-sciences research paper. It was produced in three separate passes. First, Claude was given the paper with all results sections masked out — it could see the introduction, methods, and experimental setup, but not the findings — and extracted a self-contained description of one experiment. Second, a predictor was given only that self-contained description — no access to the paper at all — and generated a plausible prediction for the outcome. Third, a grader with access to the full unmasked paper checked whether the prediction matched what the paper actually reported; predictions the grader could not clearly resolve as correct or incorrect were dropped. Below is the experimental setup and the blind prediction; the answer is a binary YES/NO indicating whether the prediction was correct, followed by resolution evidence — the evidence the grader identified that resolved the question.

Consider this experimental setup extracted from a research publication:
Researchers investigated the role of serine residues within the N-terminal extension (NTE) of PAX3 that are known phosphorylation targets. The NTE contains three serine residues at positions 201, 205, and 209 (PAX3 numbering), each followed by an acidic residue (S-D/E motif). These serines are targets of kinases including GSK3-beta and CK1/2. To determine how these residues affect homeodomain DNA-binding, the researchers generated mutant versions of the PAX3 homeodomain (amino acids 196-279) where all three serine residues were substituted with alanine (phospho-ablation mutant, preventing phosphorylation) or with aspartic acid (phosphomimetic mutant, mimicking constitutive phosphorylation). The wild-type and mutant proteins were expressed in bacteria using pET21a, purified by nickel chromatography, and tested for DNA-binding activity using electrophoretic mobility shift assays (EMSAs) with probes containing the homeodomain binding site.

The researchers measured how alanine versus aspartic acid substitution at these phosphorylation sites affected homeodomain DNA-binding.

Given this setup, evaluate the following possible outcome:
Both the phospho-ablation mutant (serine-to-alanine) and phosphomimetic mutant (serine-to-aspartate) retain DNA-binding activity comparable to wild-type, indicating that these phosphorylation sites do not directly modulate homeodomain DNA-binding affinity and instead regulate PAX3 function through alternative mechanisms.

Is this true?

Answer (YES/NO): NO